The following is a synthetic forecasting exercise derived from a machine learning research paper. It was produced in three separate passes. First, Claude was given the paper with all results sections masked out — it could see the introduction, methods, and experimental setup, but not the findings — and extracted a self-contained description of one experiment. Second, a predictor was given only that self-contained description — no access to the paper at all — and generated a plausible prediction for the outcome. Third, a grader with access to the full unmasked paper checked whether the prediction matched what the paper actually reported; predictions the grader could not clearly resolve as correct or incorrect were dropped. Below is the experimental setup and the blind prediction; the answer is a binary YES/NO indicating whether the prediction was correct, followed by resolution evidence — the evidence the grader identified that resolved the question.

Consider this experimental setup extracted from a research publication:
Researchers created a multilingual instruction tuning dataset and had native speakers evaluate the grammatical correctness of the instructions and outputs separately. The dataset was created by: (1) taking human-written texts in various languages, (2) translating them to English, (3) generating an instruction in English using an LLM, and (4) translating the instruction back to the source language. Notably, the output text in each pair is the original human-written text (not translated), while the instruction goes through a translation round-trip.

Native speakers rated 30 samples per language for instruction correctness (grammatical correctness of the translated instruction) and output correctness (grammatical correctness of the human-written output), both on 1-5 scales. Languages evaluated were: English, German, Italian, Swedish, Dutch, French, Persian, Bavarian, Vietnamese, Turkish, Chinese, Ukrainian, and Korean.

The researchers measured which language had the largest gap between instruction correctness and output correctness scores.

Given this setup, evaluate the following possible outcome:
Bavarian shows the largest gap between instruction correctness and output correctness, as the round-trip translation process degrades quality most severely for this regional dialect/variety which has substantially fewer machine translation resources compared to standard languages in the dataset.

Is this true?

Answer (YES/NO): NO